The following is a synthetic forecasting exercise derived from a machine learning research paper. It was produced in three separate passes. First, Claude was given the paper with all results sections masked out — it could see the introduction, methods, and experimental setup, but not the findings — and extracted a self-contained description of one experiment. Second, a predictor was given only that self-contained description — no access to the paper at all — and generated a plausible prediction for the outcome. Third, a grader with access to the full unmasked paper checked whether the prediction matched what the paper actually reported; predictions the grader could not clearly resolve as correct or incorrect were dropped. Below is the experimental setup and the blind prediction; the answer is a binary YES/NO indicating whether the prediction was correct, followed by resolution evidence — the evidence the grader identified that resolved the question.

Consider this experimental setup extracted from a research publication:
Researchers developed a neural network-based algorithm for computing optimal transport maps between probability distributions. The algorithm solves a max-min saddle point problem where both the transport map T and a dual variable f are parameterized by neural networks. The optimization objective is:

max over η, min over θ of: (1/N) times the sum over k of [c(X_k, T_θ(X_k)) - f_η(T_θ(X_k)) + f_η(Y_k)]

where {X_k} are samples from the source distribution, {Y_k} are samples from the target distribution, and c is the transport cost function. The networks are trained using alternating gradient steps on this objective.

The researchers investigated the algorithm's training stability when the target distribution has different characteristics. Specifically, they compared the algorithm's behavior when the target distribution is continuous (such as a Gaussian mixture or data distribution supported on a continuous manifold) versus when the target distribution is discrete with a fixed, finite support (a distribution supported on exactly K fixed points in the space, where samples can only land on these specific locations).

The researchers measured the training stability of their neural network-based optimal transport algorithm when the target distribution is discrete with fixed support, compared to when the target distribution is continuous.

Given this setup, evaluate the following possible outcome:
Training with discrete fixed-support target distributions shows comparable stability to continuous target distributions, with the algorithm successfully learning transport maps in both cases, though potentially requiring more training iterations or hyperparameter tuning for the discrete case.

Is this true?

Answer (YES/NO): NO